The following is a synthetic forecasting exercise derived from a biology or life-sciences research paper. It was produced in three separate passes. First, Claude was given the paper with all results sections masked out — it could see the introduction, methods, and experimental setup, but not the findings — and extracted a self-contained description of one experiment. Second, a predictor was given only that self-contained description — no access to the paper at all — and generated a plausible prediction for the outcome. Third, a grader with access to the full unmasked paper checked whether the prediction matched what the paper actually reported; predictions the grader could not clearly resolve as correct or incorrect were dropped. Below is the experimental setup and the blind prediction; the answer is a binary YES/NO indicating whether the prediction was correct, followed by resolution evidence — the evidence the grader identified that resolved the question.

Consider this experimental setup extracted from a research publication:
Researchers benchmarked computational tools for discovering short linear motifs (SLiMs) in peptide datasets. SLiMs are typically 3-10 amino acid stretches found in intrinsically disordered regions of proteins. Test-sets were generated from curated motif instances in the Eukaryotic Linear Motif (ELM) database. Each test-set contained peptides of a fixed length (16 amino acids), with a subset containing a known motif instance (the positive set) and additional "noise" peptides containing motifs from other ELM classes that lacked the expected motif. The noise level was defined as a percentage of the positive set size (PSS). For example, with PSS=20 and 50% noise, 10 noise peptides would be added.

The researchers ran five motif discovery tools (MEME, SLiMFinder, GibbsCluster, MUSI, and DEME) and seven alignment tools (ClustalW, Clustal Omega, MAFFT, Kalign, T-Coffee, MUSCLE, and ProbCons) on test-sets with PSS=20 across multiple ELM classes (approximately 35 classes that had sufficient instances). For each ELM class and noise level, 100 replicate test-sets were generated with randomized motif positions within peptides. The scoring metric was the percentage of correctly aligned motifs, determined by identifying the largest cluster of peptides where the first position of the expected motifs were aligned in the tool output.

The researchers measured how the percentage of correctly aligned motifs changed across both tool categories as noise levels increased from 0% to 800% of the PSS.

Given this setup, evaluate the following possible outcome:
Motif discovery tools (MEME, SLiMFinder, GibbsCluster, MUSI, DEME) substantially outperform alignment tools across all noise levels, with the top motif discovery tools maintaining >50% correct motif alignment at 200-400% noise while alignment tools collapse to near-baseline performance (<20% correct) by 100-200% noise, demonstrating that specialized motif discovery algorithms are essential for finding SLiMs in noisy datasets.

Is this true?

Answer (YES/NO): NO